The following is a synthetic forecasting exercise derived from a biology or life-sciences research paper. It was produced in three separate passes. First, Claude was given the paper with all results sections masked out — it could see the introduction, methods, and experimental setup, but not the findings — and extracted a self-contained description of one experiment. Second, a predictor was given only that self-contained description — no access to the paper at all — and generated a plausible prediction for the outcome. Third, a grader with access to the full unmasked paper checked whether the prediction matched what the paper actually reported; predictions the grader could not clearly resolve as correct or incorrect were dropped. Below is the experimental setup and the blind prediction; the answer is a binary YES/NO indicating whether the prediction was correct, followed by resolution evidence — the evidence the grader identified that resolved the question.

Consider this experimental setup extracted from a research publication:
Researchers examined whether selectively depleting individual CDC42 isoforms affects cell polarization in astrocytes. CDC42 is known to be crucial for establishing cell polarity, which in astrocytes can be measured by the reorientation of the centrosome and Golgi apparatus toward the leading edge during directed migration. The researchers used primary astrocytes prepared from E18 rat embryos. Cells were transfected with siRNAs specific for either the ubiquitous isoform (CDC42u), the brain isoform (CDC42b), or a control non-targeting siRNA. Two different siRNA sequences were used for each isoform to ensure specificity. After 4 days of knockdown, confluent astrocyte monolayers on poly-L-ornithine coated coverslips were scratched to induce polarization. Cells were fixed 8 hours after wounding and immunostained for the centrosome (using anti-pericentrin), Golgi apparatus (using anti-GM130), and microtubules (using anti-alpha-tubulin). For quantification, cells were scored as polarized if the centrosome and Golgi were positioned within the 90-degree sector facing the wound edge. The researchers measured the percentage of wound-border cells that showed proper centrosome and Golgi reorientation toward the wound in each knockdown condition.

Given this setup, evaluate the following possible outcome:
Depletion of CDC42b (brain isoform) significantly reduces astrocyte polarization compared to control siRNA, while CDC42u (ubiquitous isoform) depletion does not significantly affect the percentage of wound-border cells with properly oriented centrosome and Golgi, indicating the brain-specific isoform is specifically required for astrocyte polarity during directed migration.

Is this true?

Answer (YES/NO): NO